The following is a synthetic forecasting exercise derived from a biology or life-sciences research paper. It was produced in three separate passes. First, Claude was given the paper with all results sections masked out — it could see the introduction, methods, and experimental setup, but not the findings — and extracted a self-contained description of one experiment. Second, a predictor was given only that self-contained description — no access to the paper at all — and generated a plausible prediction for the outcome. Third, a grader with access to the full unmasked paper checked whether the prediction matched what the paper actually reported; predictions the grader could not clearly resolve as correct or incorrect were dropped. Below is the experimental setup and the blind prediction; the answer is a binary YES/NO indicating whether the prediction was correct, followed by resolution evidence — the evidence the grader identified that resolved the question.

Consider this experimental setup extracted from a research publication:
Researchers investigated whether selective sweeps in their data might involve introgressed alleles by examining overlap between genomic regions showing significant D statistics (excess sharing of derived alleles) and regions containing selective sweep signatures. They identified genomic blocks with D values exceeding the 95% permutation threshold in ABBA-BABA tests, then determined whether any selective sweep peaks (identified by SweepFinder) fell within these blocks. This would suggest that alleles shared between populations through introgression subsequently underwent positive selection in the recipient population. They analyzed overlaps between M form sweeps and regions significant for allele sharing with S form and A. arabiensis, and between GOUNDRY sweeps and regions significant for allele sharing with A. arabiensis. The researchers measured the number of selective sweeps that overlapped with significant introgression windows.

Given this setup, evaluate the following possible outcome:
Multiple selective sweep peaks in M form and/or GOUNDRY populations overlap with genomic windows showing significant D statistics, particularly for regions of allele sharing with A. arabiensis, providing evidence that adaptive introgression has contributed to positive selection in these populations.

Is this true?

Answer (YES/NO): YES